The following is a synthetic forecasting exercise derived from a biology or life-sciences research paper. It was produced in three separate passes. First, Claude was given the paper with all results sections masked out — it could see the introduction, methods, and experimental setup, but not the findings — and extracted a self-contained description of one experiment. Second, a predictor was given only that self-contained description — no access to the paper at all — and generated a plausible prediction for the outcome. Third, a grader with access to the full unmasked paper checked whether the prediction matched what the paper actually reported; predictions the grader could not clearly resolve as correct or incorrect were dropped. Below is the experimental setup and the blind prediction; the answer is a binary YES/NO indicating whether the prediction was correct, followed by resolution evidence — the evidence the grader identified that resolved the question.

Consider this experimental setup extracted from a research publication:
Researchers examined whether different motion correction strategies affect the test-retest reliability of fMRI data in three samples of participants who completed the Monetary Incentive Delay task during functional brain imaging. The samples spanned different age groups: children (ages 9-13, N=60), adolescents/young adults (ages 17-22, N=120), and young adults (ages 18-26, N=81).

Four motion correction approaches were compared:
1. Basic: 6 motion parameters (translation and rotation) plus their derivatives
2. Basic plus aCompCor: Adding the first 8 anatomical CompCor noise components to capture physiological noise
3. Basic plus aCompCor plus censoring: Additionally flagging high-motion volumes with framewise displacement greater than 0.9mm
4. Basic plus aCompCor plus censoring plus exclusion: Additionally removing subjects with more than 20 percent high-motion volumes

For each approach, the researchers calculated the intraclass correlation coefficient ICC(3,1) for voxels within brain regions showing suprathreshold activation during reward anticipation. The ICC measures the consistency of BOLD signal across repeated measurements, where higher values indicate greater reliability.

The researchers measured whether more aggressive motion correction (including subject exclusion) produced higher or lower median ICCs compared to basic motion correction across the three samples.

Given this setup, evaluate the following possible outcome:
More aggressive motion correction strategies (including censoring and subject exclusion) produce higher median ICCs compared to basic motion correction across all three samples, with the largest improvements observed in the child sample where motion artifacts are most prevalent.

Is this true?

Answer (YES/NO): NO